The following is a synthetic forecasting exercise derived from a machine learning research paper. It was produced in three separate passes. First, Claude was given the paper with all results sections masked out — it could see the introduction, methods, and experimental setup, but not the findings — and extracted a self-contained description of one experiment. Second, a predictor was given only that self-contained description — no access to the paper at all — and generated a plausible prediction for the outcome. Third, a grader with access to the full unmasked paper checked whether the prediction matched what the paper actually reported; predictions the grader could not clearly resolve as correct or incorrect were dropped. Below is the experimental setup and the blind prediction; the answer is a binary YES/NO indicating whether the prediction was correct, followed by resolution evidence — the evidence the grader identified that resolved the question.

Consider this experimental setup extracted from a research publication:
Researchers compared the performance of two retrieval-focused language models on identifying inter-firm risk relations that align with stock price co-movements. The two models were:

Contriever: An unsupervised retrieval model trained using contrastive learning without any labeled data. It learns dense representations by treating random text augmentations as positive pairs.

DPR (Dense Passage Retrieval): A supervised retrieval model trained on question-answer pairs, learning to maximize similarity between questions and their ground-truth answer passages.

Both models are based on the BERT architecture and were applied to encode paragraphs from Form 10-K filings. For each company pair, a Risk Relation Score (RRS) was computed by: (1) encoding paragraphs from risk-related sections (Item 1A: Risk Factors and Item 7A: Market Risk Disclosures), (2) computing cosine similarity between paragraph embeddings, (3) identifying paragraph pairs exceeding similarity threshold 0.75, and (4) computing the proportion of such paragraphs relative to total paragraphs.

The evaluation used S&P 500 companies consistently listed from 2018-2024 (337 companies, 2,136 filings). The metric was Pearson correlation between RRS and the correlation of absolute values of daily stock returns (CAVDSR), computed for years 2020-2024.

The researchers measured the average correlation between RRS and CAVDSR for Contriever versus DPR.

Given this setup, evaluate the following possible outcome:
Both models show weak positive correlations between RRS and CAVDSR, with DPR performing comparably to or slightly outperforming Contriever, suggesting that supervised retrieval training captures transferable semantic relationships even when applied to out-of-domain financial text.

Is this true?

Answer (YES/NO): YES